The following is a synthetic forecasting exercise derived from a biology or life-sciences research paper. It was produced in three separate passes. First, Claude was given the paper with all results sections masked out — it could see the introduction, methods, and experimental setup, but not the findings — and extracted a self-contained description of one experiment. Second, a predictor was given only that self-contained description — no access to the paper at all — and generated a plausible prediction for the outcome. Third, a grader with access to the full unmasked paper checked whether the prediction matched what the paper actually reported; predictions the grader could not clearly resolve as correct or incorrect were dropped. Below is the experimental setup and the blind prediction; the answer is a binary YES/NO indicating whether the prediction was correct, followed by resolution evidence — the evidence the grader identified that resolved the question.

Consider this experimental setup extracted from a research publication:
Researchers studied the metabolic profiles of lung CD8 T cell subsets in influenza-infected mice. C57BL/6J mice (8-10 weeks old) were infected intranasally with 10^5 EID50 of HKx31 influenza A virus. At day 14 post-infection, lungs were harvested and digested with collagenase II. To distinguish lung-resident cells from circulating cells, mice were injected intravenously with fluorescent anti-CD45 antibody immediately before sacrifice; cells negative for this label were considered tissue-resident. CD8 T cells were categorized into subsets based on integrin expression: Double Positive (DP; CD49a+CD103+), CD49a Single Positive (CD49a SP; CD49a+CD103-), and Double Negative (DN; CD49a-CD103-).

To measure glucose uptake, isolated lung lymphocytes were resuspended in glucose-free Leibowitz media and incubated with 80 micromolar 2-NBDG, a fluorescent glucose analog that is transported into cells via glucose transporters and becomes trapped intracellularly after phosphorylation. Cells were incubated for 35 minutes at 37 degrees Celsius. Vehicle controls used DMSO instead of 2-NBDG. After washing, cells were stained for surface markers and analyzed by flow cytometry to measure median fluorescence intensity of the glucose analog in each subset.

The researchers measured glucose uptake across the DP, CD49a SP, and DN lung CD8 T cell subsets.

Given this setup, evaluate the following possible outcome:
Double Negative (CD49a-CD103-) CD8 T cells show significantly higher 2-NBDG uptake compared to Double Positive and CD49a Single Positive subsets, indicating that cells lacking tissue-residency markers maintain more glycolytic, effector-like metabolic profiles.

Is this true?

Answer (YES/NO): YES